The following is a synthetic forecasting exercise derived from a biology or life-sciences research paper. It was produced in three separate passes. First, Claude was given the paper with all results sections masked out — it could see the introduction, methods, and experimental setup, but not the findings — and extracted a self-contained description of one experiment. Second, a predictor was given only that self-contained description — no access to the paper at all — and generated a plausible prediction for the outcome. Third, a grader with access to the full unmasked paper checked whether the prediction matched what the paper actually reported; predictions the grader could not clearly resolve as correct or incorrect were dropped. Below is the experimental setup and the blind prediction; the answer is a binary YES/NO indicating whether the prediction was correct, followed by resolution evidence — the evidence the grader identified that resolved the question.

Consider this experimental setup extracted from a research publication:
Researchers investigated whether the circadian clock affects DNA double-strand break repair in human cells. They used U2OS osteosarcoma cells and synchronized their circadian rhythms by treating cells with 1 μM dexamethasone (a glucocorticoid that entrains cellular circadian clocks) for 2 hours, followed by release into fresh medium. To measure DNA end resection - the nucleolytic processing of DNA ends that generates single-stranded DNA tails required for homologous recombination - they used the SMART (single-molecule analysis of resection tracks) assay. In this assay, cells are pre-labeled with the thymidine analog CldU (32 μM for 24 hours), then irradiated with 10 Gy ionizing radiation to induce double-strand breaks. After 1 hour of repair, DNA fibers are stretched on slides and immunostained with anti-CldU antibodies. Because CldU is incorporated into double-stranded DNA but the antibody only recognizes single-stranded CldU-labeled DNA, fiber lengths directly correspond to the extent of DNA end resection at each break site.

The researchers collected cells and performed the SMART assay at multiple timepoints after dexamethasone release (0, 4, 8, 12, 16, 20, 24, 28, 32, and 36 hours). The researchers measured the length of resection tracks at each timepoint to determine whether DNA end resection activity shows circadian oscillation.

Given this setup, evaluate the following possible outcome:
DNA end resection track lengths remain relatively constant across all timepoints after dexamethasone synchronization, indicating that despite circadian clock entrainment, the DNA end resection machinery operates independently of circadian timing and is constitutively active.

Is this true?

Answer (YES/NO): NO